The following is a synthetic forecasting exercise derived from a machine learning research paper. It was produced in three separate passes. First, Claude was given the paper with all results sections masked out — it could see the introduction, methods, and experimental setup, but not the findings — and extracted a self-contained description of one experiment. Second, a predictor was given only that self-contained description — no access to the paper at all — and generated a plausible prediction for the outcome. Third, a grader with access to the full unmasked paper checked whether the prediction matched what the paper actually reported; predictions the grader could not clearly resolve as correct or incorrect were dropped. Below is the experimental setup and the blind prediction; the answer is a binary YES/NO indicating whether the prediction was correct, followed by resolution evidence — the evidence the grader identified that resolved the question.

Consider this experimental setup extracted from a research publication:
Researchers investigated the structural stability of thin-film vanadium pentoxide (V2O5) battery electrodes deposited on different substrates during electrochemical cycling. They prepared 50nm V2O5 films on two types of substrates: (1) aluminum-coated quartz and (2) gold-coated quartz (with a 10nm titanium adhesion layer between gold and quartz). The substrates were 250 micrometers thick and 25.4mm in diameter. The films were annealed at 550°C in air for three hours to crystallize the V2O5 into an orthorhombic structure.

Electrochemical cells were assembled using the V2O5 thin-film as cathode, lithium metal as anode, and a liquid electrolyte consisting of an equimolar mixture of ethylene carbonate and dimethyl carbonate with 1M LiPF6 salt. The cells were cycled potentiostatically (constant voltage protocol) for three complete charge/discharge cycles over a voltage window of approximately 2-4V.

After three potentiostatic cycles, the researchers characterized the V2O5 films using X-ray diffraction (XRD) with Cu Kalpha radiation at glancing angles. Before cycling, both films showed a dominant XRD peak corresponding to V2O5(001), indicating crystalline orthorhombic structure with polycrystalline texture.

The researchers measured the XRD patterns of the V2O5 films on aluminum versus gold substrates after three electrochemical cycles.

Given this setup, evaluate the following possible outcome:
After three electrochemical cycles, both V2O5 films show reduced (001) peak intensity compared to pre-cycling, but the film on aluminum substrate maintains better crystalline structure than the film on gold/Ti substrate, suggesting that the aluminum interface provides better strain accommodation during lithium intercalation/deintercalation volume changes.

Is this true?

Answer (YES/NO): NO